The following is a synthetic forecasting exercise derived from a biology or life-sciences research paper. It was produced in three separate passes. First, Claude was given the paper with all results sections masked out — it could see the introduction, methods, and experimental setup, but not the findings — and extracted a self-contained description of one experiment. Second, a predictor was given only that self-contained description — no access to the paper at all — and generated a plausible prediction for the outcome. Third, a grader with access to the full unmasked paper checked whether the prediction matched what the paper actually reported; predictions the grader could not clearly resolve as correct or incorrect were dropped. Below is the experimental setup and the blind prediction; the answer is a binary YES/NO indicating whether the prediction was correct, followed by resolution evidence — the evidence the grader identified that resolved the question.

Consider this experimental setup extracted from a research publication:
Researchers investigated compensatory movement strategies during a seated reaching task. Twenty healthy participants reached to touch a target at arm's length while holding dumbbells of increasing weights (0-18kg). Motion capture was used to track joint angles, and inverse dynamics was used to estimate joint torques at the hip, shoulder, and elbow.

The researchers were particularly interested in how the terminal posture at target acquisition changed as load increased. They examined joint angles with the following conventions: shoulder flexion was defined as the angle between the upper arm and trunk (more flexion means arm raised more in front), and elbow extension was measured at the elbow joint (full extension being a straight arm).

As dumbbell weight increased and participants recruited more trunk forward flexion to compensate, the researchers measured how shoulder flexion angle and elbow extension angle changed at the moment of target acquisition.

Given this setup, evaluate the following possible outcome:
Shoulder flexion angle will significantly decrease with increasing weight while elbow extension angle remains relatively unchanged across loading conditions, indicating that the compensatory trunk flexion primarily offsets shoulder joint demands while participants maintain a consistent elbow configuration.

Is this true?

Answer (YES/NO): NO